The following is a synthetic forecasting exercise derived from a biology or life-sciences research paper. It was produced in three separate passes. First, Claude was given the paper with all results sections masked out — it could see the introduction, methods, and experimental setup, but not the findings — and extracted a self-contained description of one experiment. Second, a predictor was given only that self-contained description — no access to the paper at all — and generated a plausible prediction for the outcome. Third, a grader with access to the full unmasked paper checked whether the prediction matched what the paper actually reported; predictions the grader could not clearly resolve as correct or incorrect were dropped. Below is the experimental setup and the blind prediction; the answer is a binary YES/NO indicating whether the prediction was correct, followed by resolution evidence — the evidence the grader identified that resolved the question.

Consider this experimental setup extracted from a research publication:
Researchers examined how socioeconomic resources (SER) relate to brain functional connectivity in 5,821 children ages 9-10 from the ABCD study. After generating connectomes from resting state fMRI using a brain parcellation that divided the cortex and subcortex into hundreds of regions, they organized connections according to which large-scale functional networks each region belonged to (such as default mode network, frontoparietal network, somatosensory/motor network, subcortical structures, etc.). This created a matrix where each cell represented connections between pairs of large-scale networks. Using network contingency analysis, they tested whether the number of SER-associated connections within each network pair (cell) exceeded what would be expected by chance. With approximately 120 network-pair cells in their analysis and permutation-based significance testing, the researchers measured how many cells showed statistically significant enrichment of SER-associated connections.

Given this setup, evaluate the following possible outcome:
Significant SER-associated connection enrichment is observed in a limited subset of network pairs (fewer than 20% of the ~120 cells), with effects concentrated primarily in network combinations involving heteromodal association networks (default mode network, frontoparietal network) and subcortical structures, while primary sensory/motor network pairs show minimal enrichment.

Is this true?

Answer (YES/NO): NO